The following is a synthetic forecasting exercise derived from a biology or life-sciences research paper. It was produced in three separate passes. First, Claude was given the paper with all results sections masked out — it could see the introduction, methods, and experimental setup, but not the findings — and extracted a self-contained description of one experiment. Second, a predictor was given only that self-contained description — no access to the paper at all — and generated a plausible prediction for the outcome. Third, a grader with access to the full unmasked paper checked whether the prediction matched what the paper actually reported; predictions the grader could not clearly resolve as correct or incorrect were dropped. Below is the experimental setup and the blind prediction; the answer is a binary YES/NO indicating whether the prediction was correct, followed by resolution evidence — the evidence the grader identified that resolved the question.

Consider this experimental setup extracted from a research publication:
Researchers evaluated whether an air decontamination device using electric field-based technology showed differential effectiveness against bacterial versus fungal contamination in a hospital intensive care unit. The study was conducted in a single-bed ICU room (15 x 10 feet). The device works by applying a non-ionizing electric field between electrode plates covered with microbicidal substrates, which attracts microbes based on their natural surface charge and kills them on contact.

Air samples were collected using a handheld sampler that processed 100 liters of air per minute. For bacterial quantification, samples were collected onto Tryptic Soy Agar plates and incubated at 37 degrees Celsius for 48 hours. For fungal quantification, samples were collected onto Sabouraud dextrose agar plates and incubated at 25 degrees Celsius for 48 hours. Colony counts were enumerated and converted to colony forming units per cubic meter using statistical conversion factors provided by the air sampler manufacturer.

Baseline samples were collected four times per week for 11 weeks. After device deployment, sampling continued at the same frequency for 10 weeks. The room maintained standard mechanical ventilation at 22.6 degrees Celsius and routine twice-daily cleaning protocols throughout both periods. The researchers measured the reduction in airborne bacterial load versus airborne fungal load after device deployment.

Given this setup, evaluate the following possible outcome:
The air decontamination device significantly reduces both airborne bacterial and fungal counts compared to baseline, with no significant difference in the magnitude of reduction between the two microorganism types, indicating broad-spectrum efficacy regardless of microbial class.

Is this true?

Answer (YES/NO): NO